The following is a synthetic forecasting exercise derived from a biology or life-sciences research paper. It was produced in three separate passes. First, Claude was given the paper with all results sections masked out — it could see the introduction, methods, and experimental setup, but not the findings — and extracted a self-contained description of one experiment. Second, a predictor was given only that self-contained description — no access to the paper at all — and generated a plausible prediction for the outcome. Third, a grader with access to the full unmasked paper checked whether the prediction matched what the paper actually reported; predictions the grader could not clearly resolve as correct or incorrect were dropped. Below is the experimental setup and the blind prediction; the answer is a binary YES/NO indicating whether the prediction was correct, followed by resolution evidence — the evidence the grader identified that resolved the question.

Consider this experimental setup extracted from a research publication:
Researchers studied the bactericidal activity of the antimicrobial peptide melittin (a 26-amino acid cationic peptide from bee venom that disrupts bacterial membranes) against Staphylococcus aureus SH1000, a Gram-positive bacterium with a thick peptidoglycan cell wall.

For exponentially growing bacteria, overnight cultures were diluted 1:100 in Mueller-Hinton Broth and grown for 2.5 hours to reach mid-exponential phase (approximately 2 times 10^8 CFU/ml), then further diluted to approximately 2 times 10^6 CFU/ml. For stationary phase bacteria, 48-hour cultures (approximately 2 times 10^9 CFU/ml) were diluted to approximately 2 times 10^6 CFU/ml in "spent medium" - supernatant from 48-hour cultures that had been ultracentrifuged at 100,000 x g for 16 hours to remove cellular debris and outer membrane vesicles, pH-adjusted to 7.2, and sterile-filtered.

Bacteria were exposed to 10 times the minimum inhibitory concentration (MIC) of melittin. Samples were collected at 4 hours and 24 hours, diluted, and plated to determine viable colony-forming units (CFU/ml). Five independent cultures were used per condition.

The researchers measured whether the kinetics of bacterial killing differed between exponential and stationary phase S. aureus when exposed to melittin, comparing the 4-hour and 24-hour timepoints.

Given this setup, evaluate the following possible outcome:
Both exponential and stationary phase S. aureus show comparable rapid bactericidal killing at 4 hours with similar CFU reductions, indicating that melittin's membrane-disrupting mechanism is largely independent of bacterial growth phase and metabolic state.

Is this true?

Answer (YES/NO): NO